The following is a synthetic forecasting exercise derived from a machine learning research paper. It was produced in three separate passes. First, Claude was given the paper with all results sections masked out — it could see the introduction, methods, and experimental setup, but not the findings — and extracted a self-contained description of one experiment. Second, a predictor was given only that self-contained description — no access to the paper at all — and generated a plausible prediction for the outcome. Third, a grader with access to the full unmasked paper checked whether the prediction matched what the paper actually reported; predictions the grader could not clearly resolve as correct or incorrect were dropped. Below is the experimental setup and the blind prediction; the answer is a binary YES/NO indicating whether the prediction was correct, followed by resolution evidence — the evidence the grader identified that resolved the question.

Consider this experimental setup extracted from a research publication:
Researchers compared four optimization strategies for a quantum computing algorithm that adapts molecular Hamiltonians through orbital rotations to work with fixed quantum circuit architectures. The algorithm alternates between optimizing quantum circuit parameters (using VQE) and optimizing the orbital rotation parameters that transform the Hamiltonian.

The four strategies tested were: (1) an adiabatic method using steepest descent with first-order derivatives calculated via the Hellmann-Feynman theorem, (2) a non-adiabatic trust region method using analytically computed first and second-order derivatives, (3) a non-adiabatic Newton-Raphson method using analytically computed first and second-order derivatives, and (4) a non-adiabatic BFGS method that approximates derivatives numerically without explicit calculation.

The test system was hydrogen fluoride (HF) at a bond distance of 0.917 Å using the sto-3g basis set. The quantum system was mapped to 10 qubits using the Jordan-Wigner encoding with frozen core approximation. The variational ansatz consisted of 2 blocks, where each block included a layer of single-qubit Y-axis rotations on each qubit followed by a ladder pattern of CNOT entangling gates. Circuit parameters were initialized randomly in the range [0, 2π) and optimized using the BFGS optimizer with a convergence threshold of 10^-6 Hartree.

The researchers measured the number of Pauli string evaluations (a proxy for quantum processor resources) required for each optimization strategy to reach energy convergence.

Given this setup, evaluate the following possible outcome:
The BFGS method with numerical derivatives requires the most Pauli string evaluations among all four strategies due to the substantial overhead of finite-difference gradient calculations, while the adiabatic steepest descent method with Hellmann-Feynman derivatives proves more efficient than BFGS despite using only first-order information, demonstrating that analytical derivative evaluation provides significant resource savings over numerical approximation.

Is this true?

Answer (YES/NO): NO